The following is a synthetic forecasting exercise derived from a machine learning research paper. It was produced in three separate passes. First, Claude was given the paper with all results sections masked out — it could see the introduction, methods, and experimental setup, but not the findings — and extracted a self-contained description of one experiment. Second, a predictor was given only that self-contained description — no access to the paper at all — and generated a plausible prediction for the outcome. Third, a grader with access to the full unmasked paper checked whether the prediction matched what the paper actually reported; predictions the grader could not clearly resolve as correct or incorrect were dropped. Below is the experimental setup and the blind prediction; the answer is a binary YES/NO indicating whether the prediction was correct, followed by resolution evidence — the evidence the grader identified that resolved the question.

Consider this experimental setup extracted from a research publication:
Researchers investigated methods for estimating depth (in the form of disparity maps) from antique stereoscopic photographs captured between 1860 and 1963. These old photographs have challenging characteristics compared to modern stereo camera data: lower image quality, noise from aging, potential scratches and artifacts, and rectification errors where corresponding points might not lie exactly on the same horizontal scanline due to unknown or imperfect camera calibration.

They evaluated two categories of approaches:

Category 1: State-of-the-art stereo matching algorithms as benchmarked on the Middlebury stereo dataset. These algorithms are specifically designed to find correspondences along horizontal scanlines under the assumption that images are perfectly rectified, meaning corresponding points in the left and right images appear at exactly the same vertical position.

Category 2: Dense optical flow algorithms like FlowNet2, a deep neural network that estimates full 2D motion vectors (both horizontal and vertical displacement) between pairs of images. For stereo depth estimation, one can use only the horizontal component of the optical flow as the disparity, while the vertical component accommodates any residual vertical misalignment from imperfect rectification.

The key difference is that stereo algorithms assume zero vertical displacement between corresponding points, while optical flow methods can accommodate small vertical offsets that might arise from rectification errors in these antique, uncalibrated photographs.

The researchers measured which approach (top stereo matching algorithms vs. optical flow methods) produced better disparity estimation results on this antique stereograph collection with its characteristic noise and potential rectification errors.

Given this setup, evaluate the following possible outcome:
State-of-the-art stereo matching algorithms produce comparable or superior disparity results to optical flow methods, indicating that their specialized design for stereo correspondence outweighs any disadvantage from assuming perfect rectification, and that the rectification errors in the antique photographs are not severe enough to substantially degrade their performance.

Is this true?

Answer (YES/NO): NO